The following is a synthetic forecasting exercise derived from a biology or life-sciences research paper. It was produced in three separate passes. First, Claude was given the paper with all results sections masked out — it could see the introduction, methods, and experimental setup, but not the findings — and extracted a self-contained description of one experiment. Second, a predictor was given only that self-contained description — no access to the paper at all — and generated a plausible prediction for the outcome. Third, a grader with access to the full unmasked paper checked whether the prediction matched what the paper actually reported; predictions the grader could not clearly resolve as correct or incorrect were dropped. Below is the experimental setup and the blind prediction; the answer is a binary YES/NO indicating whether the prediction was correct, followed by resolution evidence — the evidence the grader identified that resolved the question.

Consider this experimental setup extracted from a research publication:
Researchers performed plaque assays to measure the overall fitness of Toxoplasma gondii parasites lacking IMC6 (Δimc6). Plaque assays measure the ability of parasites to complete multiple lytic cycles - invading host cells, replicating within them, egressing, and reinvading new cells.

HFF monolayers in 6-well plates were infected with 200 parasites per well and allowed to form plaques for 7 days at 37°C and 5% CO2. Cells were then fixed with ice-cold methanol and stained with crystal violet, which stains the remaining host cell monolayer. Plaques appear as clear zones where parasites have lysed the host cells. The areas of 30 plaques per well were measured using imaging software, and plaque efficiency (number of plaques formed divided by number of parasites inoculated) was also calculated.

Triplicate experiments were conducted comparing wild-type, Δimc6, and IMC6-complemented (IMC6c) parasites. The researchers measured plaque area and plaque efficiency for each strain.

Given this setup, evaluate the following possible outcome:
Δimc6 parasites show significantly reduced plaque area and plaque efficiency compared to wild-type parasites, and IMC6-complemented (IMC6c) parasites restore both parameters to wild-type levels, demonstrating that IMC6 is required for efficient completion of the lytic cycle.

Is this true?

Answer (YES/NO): YES